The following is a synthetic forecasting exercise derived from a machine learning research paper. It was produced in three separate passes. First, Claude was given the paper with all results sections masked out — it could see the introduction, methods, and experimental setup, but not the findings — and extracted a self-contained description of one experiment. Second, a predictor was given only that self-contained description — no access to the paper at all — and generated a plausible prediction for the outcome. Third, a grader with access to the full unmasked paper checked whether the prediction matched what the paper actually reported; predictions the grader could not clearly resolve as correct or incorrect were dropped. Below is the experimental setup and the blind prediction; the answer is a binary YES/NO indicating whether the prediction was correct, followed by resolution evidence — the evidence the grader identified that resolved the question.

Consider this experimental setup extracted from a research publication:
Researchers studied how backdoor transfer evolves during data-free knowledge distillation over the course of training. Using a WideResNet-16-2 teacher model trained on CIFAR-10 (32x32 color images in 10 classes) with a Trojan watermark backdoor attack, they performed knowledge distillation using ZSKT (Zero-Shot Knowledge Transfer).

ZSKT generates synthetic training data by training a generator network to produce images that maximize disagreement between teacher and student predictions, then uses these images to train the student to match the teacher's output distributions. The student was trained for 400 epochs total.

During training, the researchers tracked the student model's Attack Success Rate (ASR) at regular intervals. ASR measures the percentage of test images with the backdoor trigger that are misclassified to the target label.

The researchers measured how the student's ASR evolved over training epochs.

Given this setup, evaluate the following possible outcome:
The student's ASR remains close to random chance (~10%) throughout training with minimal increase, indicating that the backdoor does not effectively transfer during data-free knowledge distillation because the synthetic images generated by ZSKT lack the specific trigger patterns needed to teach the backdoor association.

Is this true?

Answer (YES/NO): NO